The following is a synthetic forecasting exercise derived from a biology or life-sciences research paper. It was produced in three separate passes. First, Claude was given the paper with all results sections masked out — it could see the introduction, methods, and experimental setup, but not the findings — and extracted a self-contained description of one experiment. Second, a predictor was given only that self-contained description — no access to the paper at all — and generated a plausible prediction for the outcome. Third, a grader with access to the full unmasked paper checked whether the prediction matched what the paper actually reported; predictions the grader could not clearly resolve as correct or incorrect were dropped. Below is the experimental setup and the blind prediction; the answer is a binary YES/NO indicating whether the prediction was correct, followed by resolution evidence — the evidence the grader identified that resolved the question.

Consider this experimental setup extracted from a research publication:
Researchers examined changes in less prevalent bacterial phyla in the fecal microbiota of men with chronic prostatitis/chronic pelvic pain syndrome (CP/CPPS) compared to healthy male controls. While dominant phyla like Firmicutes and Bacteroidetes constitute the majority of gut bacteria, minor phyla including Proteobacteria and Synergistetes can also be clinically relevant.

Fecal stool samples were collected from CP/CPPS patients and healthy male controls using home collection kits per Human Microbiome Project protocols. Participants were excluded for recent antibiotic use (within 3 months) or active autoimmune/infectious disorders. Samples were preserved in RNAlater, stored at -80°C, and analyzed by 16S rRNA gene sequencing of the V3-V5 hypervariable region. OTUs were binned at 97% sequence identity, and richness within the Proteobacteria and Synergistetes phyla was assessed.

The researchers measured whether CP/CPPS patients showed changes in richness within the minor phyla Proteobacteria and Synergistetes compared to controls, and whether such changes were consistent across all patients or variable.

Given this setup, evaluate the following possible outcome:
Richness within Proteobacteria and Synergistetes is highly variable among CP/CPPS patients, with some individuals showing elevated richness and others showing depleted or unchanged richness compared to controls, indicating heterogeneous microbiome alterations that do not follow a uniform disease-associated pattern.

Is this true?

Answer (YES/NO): YES